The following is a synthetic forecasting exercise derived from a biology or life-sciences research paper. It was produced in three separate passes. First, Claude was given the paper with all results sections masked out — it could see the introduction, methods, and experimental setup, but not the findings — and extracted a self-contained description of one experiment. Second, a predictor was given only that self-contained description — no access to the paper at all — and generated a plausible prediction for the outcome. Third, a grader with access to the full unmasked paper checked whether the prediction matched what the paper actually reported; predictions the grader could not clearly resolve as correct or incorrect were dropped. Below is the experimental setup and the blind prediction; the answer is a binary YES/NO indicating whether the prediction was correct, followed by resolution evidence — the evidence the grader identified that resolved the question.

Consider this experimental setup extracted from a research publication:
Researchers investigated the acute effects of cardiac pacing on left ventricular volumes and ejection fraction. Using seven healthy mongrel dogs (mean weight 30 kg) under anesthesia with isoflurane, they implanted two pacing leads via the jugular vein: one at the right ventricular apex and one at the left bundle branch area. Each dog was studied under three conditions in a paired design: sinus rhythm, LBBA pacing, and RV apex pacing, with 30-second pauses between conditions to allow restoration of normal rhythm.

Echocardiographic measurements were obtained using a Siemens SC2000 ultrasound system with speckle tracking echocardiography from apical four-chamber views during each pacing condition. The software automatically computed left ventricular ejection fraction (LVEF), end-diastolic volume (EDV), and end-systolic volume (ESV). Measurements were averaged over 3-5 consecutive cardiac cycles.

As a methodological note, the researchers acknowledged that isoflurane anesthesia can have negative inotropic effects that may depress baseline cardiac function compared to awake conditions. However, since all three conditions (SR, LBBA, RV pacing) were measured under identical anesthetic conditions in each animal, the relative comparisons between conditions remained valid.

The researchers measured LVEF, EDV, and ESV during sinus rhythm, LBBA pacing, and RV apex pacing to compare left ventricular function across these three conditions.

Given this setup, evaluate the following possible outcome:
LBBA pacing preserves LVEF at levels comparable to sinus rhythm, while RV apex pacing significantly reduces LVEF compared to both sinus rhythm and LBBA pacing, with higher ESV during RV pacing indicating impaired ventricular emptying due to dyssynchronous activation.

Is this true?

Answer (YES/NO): YES